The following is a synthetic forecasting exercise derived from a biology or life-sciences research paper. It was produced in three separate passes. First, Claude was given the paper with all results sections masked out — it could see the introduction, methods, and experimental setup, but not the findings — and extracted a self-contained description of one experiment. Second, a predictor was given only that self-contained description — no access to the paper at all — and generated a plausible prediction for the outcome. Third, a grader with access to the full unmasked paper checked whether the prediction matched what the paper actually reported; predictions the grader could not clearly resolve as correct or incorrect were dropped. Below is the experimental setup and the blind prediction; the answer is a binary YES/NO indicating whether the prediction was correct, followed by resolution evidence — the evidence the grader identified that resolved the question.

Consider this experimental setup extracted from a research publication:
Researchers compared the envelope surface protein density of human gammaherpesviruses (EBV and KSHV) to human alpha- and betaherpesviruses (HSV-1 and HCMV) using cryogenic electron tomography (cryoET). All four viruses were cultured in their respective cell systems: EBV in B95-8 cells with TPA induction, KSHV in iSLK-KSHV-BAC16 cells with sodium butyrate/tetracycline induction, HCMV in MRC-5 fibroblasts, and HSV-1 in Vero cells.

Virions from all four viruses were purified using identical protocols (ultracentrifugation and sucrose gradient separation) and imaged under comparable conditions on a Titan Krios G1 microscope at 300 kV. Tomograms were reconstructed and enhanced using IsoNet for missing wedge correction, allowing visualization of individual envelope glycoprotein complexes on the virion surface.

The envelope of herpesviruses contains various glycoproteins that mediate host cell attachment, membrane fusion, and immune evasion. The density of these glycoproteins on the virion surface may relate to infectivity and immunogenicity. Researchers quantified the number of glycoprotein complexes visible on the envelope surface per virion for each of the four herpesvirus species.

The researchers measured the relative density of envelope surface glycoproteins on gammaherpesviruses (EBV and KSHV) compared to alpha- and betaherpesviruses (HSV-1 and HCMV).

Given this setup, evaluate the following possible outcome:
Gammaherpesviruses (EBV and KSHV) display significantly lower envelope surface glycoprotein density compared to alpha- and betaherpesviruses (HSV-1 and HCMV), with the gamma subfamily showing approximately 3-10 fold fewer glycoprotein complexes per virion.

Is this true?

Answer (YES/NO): NO